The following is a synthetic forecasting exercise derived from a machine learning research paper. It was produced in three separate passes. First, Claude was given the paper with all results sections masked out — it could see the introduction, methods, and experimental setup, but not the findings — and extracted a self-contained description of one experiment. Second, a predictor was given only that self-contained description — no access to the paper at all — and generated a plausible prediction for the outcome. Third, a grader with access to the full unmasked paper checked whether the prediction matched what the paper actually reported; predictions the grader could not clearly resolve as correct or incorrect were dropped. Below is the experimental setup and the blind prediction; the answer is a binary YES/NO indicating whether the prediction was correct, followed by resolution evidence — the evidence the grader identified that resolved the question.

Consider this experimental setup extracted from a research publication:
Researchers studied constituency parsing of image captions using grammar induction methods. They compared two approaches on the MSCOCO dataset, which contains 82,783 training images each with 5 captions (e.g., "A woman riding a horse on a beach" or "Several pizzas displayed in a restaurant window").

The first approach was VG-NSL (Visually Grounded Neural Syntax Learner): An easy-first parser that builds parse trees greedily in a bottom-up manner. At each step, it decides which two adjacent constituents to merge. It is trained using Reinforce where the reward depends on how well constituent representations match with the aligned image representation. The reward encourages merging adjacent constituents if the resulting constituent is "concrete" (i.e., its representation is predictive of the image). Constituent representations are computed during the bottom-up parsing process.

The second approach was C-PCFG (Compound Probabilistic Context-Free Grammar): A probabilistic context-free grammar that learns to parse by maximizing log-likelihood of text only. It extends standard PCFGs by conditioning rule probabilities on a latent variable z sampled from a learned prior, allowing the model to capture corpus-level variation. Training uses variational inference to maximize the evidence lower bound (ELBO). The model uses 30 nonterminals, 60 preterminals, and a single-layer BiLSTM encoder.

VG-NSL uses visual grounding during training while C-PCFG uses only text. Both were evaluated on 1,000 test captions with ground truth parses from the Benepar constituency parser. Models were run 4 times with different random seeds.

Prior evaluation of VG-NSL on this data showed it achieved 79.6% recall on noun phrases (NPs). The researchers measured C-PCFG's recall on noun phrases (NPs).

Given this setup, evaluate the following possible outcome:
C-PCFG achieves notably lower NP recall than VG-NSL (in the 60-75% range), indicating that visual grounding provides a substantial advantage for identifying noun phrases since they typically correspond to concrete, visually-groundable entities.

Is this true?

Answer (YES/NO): NO